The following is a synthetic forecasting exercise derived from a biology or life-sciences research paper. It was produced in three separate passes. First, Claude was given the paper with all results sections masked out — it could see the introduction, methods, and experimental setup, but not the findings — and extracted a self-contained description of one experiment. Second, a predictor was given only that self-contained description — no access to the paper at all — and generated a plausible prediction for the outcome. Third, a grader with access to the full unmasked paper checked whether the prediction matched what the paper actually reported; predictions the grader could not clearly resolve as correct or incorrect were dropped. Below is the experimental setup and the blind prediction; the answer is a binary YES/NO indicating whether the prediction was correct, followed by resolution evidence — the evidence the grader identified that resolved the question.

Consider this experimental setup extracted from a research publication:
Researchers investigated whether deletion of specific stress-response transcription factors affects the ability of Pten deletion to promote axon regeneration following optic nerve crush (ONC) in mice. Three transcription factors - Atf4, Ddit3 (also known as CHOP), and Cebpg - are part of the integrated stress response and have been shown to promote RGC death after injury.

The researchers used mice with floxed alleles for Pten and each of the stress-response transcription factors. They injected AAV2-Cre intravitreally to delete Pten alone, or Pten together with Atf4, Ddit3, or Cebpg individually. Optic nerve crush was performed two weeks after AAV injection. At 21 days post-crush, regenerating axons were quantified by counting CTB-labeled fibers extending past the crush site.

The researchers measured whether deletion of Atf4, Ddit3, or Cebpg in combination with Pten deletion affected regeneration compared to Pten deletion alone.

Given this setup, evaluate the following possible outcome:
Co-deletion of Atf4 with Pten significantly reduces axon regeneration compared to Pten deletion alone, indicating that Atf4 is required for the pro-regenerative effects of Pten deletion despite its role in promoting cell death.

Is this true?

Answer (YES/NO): NO